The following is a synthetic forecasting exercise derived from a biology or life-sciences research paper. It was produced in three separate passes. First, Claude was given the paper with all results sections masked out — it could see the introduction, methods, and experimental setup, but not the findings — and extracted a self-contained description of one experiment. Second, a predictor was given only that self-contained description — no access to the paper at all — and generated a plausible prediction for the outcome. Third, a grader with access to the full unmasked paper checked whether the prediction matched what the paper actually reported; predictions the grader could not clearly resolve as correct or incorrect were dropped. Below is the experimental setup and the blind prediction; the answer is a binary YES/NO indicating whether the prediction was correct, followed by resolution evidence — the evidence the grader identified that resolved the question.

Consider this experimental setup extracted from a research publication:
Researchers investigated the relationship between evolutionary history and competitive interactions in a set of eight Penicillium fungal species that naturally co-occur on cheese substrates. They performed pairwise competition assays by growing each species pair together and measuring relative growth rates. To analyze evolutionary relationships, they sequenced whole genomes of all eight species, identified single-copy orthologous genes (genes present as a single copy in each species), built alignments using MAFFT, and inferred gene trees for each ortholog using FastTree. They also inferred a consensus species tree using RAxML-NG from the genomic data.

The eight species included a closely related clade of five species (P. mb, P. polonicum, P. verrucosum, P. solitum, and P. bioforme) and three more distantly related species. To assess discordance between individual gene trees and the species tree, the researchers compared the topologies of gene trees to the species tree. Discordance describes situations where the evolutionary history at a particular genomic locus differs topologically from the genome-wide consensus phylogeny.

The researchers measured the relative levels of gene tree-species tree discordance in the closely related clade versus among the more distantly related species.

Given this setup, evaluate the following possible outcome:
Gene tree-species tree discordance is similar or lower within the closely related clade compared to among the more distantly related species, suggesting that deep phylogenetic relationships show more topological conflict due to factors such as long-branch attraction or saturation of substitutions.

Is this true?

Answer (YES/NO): NO